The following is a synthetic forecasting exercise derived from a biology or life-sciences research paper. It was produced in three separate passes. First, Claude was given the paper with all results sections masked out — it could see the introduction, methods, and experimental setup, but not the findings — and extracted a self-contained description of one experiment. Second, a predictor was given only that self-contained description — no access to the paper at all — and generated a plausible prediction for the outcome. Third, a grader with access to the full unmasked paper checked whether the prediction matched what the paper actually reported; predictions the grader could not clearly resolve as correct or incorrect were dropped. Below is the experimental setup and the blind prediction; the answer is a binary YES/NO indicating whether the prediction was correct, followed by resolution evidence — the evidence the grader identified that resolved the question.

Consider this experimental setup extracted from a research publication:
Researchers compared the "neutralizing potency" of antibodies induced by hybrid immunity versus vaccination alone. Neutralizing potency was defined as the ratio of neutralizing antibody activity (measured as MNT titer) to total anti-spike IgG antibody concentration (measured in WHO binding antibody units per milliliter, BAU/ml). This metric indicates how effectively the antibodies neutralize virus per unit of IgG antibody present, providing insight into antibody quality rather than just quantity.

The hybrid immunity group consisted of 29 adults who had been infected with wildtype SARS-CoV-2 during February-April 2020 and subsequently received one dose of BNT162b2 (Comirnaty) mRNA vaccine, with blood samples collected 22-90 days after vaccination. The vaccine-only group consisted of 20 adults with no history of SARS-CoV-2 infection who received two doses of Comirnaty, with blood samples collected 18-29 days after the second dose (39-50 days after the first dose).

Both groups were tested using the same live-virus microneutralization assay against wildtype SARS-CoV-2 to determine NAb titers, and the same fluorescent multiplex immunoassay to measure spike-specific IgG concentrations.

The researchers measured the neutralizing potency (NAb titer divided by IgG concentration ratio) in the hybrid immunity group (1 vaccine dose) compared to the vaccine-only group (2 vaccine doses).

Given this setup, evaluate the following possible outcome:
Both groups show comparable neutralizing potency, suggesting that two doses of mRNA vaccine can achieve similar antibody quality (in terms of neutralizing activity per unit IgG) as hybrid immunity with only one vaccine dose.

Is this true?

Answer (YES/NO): NO